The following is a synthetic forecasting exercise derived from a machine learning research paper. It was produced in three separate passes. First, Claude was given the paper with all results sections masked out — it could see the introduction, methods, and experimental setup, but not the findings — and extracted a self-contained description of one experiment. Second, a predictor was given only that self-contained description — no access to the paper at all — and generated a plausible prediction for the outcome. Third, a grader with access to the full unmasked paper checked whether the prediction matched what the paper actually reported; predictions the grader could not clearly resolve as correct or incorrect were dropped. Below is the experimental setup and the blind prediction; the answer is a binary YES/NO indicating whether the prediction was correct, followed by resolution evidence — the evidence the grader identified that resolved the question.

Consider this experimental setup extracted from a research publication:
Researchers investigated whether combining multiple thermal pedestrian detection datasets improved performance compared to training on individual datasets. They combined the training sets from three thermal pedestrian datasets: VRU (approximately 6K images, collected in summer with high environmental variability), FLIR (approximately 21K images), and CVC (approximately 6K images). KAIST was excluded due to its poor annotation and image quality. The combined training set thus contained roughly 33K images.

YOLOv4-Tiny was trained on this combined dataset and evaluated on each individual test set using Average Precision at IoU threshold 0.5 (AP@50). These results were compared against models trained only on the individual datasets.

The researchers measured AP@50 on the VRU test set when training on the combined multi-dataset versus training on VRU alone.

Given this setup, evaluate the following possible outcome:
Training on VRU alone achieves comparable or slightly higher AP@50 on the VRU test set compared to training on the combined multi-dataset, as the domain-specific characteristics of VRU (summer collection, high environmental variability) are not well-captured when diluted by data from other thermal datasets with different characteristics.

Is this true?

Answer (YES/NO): NO